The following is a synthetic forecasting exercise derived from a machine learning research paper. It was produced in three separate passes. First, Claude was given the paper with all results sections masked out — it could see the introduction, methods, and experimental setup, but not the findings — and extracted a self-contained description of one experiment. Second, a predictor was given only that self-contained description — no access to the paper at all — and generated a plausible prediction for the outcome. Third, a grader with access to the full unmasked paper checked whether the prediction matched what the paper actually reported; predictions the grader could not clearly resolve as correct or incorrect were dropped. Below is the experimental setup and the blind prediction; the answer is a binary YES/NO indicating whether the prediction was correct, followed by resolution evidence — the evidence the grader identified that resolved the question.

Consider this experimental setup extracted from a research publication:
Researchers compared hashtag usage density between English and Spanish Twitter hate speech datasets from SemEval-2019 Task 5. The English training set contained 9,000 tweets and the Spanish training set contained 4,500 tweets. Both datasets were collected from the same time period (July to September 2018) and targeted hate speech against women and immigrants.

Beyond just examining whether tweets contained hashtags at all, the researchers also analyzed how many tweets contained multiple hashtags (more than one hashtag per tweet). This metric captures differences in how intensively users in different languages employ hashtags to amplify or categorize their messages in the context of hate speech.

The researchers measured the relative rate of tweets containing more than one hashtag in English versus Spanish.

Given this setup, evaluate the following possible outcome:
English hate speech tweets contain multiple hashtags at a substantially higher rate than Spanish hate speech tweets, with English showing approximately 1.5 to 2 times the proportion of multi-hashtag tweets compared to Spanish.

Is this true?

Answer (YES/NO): NO